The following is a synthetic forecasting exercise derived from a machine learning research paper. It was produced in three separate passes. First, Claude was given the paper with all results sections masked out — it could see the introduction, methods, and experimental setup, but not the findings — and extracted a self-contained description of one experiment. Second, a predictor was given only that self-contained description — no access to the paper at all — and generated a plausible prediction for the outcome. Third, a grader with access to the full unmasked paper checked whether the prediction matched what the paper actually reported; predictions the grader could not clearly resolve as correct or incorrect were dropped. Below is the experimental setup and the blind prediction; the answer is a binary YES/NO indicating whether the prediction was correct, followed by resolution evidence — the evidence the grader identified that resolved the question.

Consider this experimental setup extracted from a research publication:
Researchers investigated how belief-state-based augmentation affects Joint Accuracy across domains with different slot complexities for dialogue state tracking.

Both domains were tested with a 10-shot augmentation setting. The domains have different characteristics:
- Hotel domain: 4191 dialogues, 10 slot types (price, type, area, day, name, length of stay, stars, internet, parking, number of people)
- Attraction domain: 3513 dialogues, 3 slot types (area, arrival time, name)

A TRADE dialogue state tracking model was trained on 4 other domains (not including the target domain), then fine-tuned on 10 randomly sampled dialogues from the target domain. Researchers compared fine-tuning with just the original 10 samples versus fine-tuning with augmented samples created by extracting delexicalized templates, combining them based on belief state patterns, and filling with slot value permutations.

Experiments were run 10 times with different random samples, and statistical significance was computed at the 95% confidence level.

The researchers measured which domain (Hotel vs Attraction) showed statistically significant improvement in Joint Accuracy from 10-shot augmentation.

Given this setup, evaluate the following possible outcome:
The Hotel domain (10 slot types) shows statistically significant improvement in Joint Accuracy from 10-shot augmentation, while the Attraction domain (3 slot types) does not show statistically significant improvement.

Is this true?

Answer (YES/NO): NO